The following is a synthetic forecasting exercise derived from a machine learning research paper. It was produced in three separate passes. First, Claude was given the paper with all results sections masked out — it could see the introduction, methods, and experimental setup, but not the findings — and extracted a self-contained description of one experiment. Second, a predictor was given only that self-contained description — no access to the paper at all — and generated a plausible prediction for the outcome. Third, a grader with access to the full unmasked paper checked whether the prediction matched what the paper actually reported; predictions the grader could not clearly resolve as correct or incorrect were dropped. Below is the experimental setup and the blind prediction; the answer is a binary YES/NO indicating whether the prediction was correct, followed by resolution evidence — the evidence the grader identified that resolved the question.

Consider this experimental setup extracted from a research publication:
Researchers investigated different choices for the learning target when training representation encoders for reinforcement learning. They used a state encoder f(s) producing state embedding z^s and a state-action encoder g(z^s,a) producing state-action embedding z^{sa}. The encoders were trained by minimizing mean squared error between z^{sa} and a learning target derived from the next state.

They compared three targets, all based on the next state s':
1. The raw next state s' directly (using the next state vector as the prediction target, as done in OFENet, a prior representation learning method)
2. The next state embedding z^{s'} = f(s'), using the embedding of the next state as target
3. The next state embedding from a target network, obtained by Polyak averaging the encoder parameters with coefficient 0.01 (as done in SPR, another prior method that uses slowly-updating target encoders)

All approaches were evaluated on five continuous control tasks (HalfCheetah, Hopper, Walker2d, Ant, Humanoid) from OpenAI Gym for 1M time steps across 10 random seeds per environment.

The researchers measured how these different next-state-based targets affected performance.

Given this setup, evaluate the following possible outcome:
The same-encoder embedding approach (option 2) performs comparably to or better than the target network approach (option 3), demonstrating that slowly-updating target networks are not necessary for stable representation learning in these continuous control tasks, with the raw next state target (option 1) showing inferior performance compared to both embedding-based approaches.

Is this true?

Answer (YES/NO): NO